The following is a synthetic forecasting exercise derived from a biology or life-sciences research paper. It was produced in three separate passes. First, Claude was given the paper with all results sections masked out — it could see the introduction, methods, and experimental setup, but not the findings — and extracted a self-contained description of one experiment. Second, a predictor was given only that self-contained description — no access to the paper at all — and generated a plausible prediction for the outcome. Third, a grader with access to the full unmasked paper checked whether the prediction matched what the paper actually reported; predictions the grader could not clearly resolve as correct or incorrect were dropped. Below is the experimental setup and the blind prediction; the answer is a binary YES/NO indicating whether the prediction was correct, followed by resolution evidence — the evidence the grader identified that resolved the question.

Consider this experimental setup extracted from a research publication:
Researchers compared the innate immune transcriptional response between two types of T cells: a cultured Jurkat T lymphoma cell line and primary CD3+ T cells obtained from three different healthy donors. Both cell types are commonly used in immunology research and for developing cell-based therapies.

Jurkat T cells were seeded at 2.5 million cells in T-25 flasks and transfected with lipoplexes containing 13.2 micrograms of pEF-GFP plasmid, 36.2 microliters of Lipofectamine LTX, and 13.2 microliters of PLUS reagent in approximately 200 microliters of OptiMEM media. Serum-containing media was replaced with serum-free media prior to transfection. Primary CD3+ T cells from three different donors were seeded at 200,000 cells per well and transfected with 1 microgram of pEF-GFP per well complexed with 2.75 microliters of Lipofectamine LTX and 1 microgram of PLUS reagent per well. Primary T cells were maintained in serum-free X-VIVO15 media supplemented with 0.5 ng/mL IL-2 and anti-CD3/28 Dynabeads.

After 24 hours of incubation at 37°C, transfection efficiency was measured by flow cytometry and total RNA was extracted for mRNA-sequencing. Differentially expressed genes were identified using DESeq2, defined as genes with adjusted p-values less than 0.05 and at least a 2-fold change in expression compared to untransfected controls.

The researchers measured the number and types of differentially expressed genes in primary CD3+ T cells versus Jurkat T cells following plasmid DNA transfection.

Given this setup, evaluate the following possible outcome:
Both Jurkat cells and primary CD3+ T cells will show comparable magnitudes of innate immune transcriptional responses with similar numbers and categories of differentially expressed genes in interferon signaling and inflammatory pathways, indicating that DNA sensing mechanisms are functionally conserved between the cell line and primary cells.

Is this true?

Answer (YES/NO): NO